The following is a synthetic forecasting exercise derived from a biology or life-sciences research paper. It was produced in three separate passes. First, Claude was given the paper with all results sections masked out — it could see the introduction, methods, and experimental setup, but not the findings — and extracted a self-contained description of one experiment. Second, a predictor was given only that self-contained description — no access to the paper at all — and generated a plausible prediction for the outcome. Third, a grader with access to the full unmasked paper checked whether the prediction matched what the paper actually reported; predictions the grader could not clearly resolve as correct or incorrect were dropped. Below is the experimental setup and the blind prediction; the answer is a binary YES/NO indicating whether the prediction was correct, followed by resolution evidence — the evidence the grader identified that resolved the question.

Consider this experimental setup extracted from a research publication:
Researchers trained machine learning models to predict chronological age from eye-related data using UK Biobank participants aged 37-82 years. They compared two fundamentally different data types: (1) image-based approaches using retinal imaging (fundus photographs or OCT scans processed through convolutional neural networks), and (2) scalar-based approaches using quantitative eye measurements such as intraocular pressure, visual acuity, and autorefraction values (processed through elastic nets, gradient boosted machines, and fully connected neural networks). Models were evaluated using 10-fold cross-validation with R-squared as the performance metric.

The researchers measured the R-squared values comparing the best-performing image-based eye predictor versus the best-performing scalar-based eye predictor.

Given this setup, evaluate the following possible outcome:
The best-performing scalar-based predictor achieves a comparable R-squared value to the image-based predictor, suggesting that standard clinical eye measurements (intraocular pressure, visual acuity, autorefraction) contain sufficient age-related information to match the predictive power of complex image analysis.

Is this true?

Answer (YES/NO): NO